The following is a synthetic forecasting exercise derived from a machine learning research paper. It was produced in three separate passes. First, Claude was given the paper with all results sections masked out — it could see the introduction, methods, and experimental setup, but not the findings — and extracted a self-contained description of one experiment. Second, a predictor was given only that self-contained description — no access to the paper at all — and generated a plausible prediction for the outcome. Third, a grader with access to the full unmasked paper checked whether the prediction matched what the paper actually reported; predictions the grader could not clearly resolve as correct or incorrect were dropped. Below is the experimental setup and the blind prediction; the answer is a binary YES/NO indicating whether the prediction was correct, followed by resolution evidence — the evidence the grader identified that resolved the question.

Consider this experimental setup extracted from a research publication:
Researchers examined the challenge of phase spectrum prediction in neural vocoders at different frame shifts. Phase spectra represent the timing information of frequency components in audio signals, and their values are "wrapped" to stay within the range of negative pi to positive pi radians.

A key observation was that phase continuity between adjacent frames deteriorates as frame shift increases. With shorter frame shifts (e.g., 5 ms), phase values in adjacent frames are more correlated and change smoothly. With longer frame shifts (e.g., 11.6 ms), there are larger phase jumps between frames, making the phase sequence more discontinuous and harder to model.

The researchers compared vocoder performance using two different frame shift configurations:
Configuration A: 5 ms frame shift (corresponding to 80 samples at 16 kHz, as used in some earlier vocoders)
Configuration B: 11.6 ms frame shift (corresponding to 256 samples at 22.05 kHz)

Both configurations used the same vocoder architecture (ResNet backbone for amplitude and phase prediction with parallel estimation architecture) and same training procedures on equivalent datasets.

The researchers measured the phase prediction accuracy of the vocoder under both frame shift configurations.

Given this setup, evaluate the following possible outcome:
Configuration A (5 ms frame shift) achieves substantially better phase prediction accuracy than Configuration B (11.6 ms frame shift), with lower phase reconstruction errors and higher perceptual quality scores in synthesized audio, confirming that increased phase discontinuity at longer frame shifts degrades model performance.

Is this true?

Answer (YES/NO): YES